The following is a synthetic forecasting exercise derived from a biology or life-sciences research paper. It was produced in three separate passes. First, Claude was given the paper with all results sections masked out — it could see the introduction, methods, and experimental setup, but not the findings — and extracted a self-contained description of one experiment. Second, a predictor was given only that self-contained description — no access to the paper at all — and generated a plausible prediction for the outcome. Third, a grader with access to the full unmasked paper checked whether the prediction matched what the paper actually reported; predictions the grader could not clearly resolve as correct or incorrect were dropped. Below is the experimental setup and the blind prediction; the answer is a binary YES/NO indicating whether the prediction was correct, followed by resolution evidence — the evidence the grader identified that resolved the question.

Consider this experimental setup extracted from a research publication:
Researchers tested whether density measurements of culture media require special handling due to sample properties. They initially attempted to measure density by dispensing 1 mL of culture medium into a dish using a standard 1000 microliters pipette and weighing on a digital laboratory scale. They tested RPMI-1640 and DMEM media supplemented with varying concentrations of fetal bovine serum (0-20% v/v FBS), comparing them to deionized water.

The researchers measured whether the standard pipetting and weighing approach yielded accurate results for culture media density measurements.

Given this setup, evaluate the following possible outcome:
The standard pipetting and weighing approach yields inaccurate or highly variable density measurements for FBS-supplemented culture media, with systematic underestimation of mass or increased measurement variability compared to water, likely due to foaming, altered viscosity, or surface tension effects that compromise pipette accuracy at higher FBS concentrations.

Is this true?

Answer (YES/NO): NO